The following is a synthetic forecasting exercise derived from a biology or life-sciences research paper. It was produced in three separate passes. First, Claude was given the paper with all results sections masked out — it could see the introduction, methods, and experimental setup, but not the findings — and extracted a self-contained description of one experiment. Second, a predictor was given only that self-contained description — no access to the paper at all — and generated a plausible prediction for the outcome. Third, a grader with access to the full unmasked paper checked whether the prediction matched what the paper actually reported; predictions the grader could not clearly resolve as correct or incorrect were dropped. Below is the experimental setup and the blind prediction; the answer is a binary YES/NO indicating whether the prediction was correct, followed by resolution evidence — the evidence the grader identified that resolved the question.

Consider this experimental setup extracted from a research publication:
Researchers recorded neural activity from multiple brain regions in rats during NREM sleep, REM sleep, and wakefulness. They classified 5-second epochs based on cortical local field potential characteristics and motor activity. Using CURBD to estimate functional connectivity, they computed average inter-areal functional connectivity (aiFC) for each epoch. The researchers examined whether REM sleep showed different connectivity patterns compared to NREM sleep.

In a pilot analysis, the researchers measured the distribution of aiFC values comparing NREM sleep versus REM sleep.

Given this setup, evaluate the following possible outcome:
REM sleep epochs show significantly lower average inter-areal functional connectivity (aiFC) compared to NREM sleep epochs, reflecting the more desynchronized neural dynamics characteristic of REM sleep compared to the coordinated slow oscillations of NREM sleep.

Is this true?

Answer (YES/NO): NO